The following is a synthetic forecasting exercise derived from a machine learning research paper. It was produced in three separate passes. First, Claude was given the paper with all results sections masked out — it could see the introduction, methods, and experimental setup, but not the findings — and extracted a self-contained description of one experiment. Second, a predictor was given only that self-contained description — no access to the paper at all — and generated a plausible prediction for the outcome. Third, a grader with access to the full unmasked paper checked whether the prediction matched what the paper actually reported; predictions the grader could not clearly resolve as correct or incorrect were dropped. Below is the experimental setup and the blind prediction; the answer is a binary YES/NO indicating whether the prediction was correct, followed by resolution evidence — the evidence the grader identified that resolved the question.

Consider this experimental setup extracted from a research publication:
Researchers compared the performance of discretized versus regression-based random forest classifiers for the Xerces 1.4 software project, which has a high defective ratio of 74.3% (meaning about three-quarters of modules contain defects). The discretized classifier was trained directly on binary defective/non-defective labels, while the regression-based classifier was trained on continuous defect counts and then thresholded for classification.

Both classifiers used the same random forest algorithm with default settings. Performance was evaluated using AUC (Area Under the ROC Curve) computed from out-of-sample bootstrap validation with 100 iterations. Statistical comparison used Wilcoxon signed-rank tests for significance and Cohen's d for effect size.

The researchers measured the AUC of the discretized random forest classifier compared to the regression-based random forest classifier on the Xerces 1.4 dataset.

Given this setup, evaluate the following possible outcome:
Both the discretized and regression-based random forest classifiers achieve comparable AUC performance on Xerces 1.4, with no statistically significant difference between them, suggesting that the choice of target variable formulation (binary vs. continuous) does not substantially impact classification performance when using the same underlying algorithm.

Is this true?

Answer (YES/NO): NO